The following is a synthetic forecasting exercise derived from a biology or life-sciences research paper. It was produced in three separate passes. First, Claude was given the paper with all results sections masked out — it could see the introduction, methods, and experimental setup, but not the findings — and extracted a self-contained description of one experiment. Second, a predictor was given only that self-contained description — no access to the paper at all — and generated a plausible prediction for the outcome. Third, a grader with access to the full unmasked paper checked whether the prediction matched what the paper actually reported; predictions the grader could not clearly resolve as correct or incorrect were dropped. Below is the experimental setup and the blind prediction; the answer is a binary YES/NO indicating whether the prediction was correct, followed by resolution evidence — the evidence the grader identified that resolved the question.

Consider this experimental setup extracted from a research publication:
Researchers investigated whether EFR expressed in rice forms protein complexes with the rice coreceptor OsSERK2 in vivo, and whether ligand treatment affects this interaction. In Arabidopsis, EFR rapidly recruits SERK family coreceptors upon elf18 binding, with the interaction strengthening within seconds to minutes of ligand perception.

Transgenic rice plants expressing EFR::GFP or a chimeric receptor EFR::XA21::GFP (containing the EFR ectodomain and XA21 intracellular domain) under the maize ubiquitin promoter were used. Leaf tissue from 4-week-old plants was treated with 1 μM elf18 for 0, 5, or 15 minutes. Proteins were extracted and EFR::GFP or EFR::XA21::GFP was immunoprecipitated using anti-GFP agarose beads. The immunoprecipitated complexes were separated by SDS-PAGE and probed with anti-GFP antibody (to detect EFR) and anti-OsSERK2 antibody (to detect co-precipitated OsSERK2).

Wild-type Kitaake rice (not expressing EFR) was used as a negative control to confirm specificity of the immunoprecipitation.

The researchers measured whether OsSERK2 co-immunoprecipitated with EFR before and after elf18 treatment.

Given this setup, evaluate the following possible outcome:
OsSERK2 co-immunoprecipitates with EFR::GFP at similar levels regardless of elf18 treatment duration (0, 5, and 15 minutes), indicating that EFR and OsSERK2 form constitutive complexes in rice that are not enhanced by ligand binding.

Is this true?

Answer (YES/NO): YES